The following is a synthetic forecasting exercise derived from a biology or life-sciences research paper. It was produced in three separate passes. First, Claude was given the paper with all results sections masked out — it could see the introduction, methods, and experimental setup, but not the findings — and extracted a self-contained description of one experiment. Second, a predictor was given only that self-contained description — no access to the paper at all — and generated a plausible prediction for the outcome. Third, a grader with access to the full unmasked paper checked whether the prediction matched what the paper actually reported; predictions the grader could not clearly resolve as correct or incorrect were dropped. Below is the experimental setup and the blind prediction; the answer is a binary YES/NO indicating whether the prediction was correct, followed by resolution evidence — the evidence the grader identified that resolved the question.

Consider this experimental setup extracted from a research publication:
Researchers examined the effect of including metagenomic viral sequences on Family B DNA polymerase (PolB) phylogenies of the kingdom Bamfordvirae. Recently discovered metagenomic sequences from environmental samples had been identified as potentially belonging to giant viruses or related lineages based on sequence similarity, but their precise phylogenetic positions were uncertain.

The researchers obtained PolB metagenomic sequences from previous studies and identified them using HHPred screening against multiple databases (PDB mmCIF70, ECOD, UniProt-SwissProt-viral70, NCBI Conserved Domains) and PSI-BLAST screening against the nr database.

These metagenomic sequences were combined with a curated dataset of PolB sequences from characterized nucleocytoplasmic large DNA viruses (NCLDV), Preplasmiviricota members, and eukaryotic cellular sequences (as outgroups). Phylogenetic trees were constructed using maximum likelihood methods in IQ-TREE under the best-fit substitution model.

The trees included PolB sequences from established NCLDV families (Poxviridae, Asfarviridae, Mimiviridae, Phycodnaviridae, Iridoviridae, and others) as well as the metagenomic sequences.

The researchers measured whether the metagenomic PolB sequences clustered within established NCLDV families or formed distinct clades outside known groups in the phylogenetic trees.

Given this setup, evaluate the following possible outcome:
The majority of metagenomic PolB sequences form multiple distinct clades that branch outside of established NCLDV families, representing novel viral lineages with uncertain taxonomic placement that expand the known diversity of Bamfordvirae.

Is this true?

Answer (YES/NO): NO